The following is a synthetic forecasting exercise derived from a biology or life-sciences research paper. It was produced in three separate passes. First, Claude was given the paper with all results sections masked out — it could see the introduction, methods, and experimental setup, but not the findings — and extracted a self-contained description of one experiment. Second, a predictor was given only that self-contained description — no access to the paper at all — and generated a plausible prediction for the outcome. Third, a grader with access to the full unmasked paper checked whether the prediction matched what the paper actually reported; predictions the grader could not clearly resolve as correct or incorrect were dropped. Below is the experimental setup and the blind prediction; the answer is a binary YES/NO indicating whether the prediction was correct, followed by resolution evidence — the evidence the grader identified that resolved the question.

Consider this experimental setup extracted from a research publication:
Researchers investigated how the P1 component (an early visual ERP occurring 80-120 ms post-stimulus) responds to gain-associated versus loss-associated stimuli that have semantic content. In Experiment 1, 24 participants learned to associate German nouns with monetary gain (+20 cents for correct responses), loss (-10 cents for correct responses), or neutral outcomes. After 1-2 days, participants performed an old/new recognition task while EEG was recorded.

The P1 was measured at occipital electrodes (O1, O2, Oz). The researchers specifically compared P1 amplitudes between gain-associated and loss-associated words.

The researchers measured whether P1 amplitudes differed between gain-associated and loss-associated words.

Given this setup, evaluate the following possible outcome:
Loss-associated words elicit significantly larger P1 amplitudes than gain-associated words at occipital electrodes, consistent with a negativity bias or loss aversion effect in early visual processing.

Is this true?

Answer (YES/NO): NO